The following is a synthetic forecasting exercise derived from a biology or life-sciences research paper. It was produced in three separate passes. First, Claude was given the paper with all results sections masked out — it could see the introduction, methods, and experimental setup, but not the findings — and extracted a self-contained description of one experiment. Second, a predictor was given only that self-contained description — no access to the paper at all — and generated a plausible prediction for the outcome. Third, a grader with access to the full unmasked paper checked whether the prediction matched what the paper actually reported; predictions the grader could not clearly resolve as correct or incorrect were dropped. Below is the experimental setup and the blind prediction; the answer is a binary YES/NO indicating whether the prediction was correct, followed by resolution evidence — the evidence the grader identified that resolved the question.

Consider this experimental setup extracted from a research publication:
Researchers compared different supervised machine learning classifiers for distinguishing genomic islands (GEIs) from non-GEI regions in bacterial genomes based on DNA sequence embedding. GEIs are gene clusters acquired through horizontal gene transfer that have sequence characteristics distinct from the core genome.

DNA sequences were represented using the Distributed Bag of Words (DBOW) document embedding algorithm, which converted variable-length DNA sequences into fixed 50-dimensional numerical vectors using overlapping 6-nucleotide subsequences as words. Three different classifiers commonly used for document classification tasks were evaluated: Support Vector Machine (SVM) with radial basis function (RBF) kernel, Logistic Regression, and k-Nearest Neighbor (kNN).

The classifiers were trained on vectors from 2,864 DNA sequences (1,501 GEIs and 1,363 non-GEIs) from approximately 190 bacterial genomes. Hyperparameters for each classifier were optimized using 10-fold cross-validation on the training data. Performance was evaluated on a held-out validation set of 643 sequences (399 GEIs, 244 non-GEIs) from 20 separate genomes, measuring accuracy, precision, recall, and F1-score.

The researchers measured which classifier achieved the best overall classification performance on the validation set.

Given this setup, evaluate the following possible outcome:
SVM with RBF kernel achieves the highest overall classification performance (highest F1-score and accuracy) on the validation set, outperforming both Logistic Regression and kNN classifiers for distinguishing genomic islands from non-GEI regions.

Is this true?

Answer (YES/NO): YES